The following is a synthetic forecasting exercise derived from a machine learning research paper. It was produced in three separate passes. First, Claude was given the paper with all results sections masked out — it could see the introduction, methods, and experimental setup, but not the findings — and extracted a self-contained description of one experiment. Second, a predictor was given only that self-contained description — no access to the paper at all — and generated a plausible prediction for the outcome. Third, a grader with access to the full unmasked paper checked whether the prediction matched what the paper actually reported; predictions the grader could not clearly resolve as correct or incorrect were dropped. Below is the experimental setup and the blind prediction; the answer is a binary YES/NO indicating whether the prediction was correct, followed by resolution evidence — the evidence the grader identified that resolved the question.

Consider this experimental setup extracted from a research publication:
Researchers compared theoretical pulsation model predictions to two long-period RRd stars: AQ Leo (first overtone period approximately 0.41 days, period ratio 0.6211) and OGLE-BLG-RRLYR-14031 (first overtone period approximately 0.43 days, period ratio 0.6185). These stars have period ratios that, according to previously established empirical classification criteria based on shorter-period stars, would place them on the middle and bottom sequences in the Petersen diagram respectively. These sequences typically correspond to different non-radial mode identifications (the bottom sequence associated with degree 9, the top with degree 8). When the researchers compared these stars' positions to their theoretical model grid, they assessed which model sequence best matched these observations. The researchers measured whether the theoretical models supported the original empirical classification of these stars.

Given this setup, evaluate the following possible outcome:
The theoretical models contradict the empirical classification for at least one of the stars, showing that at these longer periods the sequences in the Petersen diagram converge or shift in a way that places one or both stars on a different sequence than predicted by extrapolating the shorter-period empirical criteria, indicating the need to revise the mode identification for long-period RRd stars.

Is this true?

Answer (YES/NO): YES